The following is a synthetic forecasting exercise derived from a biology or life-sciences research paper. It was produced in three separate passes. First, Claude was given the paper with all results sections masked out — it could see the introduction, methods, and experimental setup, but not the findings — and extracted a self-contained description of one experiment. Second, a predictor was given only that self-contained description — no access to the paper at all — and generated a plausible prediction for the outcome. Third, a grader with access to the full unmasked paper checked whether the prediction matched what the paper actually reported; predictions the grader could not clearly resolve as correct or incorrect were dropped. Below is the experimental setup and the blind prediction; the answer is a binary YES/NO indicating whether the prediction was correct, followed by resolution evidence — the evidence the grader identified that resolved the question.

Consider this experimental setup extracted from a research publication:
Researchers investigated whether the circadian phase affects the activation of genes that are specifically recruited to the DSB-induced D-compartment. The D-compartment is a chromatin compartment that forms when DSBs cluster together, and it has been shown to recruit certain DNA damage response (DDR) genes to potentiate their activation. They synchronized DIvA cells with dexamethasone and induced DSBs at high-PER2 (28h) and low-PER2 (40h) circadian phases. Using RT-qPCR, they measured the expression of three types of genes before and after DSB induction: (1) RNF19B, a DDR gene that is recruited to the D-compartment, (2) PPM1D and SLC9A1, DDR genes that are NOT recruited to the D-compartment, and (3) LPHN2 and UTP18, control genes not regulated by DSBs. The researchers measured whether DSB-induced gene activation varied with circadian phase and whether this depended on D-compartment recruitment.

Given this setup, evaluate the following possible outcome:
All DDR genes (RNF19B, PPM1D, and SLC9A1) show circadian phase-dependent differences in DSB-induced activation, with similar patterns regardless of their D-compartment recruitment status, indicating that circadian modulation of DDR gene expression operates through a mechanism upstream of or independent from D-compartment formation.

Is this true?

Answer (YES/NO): NO